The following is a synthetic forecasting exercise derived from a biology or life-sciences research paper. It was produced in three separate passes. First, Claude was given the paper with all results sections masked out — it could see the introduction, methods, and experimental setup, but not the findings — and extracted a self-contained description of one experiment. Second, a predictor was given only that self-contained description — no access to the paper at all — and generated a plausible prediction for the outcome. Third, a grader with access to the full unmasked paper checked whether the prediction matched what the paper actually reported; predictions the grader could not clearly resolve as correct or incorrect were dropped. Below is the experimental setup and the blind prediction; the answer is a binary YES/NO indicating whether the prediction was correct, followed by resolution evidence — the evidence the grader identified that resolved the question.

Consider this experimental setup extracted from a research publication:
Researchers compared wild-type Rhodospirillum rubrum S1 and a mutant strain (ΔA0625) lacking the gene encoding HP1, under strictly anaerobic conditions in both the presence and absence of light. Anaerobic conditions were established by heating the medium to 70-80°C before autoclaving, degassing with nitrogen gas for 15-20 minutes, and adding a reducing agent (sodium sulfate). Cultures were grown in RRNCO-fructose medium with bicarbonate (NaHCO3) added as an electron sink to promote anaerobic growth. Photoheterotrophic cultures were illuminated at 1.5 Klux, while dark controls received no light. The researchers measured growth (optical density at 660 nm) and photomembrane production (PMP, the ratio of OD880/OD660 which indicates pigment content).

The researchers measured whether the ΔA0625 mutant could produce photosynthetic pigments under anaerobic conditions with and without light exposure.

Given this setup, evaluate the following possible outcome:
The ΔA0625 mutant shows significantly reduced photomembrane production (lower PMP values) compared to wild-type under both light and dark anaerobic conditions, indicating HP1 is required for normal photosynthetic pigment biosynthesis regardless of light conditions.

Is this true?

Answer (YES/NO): NO